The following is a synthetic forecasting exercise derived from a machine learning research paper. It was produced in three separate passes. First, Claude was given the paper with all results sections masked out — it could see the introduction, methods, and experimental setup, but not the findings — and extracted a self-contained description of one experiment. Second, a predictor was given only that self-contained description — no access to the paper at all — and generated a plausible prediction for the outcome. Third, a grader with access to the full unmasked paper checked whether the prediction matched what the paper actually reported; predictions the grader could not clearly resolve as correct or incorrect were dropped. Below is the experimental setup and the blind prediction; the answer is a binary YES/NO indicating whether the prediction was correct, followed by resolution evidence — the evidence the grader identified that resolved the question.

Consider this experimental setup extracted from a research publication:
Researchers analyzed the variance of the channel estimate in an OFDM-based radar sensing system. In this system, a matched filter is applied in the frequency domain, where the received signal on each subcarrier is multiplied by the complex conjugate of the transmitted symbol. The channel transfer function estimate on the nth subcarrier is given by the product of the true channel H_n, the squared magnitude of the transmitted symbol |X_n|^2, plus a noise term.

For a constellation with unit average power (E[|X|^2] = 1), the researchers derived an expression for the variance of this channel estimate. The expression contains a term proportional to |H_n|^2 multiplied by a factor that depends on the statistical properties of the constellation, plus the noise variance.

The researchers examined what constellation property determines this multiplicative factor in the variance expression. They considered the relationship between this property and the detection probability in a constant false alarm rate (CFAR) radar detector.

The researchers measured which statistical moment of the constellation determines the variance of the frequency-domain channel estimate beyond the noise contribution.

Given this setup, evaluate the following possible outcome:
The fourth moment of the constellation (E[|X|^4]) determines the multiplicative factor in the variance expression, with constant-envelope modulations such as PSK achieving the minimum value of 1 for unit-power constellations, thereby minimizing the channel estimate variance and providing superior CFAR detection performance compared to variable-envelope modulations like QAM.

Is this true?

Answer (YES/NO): YES